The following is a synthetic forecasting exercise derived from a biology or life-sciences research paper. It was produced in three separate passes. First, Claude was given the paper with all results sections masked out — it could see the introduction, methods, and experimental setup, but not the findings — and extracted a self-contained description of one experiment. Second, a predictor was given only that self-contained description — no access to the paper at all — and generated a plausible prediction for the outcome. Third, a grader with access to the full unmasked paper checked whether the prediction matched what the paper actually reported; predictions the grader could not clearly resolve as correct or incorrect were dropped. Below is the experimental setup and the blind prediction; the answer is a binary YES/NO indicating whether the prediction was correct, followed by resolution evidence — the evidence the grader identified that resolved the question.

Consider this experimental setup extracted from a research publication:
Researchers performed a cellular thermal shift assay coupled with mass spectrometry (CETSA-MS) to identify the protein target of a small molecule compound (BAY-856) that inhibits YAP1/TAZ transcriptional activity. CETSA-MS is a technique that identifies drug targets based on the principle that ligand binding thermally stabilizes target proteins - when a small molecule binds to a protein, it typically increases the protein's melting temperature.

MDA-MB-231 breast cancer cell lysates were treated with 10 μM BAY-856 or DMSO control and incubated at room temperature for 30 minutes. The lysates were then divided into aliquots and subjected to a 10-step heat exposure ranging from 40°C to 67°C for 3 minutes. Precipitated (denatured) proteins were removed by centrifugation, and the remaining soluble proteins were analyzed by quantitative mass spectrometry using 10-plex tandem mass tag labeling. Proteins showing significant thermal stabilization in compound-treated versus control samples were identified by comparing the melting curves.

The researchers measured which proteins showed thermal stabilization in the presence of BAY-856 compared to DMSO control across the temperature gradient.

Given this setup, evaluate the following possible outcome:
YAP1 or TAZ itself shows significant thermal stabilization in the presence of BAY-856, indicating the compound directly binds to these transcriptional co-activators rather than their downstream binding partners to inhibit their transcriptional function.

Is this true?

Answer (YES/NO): NO